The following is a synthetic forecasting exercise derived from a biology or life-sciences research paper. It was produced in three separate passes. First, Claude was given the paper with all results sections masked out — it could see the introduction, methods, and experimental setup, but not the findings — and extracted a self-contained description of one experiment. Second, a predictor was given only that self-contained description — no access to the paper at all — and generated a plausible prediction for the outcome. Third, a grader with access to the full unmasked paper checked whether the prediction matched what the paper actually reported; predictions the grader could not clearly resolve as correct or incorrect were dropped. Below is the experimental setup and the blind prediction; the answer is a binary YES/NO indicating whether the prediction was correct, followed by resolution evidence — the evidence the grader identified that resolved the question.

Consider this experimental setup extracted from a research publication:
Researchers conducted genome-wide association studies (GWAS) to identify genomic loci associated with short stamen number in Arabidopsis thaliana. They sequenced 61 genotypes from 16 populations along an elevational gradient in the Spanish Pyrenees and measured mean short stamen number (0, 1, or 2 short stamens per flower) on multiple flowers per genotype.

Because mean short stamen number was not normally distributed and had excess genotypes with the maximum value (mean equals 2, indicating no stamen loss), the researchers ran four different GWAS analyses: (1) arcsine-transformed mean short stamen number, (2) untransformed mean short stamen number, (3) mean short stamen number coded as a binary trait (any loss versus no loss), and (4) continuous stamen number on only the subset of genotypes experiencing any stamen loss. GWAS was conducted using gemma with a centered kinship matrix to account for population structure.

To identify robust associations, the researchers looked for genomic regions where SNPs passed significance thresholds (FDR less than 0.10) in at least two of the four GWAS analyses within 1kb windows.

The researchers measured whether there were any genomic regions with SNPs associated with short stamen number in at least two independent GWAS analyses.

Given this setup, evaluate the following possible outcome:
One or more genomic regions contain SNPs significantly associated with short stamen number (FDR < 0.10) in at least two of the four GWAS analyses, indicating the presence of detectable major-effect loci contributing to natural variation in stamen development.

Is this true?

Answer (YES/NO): YES